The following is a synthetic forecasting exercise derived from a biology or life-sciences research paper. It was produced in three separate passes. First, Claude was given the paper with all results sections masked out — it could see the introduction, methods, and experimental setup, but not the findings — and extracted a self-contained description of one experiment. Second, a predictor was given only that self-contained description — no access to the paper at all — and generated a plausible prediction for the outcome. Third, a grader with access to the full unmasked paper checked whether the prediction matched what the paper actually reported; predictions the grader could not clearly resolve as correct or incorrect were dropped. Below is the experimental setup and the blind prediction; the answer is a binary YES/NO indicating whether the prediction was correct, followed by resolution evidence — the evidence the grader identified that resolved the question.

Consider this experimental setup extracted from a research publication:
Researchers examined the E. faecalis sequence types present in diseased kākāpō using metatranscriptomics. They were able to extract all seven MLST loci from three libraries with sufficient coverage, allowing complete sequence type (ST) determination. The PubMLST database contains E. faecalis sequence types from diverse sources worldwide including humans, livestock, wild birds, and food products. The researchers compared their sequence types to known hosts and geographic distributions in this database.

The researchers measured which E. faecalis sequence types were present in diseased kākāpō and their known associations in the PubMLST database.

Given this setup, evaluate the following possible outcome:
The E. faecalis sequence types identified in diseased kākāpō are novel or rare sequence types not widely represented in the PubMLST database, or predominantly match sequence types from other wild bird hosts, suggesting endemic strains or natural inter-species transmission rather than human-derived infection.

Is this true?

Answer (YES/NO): NO